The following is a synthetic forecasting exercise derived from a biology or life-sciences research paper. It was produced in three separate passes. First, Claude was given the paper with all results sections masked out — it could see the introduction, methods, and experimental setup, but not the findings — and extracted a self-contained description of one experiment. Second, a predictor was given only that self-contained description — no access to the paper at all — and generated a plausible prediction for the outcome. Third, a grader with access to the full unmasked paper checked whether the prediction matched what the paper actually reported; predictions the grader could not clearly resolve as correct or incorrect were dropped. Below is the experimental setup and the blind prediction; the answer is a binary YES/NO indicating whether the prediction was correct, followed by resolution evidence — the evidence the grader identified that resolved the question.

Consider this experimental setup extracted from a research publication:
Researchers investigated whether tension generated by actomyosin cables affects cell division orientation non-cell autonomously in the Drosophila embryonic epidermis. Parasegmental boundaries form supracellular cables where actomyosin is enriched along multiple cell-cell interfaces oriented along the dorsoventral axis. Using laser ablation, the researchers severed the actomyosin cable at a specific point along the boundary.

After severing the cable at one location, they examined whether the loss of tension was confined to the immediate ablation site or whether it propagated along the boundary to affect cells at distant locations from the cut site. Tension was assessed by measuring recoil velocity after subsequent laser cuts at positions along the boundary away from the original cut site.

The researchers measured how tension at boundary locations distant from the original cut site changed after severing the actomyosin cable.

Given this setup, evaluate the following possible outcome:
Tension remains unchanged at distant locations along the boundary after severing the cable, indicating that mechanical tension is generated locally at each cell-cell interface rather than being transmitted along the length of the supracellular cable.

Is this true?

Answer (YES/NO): NO